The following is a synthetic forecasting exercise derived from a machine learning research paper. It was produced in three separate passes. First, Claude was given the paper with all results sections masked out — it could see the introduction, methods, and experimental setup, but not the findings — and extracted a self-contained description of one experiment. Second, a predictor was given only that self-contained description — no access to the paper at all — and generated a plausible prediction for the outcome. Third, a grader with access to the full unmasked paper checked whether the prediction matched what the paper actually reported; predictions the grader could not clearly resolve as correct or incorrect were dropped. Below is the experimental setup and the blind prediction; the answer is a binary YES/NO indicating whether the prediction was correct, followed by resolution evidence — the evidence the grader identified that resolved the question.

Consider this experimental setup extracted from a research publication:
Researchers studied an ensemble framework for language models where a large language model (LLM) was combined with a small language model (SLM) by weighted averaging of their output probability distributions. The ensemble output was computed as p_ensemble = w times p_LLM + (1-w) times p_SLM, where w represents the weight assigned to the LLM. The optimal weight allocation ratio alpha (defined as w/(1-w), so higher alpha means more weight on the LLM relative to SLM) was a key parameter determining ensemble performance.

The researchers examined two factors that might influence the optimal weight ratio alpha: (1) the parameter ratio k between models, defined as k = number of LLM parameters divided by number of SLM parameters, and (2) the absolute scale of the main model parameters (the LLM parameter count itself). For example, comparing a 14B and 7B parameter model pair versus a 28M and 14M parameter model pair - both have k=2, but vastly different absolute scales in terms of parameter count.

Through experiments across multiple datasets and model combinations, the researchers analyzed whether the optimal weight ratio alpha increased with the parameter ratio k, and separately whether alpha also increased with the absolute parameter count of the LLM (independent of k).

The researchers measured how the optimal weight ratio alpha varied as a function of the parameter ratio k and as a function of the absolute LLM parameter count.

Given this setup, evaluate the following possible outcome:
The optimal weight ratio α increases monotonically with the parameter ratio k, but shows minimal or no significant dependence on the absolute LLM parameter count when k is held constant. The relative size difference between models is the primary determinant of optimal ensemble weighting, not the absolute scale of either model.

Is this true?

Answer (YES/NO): YES